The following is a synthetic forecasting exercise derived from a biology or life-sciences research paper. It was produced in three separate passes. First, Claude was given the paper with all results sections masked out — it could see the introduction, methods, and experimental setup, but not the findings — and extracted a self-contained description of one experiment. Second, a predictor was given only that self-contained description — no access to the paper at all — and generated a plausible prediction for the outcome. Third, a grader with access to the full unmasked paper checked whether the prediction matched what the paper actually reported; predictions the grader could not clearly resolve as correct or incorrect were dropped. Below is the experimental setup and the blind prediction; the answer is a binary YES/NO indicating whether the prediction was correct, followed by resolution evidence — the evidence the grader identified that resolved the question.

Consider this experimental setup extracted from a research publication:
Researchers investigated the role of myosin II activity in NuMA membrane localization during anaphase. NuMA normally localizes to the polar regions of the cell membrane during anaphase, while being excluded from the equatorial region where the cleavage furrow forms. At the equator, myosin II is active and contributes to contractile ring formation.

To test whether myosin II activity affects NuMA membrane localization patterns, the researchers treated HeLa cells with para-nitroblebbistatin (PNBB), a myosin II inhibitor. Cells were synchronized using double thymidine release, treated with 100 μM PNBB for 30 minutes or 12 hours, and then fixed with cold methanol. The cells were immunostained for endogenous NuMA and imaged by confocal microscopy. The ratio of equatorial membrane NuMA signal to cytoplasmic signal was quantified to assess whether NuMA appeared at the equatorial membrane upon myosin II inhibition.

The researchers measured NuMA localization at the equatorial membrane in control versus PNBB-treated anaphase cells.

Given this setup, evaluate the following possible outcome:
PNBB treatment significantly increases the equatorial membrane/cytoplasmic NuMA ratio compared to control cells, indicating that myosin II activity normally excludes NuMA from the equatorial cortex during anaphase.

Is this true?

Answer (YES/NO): NO